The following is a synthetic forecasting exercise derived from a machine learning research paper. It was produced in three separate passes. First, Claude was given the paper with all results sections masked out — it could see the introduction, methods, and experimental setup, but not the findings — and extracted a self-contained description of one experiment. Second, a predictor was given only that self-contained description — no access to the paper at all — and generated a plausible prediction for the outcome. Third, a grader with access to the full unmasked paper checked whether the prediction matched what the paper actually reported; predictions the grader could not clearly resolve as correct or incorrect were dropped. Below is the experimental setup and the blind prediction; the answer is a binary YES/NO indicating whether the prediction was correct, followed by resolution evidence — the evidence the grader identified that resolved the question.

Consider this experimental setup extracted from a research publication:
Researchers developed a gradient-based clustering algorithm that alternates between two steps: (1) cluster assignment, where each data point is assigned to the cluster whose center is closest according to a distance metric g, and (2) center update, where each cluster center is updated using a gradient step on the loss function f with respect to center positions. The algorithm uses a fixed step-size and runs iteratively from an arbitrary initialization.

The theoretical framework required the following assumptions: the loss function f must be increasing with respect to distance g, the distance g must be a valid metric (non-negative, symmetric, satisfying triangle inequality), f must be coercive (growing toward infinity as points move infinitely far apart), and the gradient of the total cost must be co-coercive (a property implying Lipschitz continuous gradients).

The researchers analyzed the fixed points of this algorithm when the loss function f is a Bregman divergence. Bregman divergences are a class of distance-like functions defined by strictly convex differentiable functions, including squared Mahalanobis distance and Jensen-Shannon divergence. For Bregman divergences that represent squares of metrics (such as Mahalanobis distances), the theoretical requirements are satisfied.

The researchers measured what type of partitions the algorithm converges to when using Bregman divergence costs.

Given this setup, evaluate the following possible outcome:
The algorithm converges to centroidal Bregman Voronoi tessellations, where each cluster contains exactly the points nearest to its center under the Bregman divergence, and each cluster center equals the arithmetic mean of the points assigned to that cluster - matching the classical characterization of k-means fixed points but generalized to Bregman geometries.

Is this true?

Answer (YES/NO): YES